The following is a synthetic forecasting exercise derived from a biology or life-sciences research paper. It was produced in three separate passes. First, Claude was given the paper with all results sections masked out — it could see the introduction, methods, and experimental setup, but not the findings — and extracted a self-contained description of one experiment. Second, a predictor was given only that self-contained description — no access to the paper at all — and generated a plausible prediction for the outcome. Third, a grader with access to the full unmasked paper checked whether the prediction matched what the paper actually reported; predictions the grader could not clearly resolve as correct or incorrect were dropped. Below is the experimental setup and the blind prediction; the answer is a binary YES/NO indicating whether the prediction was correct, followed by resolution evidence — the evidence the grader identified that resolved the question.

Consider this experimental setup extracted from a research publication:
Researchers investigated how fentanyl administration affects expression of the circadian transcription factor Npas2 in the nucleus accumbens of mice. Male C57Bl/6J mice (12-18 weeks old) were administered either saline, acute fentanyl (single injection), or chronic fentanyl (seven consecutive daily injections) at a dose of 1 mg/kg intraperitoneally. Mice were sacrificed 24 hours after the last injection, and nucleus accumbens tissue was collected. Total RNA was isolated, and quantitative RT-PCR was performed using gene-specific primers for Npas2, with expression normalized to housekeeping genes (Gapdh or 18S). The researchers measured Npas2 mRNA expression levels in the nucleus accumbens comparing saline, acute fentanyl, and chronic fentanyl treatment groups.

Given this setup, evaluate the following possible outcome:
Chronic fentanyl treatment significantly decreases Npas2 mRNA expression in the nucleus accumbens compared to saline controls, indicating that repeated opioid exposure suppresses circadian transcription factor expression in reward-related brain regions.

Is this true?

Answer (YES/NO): YES